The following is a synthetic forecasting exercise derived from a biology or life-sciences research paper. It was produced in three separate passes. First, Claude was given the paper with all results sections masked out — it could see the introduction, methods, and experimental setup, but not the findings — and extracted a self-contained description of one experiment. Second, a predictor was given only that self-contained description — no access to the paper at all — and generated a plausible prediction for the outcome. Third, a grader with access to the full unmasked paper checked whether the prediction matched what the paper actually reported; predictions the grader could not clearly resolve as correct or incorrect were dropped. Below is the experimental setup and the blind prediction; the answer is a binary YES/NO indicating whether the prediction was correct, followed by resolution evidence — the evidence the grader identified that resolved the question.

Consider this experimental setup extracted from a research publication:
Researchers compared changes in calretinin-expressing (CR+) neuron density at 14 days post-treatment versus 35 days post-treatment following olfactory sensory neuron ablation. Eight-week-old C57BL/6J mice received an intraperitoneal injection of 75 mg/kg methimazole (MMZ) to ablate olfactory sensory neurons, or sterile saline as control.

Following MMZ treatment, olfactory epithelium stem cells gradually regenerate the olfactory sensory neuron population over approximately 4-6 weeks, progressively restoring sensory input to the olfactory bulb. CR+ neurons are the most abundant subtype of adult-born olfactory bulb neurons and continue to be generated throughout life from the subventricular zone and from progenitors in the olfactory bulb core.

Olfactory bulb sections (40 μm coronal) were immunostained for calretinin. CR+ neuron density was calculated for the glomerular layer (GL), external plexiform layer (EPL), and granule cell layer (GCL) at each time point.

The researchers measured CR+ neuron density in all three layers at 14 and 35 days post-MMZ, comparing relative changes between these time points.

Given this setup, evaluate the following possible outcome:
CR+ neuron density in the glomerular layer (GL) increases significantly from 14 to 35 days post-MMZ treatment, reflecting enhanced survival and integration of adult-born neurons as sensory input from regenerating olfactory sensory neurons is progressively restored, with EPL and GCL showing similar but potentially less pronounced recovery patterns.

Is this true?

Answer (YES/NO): NO